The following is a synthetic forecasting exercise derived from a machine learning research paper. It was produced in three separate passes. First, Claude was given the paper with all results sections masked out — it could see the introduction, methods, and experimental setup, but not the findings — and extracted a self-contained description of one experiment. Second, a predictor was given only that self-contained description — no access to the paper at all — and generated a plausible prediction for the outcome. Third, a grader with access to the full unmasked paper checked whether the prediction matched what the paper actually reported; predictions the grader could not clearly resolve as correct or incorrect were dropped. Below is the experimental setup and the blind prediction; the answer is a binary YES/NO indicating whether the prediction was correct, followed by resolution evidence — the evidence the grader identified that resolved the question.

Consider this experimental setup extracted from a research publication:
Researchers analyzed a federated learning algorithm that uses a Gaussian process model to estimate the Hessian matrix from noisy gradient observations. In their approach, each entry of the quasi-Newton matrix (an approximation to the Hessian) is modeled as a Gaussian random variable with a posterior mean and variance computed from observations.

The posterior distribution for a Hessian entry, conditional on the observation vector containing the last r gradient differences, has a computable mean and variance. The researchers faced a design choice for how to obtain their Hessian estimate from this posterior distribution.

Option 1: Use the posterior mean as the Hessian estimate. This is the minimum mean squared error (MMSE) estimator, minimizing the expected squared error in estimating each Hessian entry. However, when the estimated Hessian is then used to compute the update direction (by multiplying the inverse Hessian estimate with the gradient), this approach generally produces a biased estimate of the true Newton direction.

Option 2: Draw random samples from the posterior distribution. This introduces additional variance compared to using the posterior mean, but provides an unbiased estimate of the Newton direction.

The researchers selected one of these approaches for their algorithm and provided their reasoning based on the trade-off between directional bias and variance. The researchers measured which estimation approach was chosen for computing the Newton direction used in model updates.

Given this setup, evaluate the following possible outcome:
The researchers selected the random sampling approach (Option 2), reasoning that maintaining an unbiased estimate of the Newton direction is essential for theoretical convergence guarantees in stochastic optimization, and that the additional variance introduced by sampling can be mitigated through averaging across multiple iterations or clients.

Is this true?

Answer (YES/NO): YES